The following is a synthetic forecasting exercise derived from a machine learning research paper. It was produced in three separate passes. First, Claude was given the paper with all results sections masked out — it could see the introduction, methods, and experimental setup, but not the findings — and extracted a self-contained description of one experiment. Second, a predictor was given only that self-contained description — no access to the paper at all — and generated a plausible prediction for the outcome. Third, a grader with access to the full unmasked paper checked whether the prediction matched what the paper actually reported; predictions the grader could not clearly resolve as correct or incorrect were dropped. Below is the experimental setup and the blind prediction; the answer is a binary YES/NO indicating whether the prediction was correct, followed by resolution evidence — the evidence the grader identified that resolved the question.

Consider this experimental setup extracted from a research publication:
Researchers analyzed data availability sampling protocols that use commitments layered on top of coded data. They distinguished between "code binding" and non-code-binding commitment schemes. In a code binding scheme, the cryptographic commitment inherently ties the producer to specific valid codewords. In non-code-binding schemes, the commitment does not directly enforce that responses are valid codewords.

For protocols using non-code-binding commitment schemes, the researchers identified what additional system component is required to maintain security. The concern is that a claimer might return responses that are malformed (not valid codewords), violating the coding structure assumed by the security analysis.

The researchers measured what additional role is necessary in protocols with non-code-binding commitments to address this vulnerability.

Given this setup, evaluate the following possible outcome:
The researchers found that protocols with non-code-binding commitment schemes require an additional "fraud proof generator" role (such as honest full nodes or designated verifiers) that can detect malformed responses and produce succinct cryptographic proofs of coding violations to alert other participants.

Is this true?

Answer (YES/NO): YES